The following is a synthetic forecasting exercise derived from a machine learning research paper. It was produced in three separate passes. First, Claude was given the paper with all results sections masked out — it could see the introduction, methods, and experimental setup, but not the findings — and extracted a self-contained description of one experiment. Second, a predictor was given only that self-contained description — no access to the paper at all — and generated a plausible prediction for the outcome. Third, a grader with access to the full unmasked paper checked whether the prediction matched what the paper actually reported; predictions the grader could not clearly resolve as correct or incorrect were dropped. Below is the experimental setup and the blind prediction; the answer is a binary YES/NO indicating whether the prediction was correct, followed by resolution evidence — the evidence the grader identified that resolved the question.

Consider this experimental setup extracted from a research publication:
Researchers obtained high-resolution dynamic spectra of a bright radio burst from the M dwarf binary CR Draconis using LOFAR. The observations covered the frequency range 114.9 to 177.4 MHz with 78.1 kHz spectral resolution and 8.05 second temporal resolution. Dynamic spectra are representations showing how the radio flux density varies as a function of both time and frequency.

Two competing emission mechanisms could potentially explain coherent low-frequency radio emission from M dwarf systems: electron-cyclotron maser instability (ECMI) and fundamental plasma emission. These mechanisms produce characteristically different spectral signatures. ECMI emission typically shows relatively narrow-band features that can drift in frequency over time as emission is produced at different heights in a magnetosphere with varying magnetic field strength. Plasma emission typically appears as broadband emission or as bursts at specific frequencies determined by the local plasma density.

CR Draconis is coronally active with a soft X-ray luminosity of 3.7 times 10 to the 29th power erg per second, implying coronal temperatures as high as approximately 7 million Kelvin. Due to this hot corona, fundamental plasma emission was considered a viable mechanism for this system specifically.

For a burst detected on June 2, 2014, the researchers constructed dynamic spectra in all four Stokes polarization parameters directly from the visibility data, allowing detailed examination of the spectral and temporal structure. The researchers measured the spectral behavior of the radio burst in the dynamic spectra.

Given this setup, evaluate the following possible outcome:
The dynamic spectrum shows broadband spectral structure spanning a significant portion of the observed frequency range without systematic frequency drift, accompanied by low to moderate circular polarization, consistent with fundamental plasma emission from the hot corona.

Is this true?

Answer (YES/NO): NO